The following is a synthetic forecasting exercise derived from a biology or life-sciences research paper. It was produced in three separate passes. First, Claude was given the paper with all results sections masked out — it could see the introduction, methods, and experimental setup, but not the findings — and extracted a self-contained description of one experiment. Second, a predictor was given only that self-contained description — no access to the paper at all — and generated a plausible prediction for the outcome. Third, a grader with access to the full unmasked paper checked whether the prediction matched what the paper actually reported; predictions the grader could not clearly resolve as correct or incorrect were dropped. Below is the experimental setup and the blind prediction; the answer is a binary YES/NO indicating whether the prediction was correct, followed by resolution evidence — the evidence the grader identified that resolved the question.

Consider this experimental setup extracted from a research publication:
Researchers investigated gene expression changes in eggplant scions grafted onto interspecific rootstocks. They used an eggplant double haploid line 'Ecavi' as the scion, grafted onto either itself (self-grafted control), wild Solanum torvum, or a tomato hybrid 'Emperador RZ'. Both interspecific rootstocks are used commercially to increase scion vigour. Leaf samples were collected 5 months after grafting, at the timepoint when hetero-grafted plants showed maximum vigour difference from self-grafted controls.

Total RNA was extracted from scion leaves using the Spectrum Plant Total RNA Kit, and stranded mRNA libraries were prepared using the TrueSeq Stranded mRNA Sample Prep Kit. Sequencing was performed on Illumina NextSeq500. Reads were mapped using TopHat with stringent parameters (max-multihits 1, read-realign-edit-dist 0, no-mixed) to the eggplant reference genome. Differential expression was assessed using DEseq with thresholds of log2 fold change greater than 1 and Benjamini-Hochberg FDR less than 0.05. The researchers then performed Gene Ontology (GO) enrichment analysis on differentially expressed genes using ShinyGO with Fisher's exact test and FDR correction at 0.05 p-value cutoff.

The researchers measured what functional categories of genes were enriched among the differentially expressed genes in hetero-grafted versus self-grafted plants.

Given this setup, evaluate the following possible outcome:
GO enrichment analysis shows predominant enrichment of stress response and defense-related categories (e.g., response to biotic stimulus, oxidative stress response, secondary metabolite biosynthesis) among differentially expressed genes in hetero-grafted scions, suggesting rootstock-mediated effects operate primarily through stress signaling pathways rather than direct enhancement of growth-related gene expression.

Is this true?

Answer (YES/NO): NO